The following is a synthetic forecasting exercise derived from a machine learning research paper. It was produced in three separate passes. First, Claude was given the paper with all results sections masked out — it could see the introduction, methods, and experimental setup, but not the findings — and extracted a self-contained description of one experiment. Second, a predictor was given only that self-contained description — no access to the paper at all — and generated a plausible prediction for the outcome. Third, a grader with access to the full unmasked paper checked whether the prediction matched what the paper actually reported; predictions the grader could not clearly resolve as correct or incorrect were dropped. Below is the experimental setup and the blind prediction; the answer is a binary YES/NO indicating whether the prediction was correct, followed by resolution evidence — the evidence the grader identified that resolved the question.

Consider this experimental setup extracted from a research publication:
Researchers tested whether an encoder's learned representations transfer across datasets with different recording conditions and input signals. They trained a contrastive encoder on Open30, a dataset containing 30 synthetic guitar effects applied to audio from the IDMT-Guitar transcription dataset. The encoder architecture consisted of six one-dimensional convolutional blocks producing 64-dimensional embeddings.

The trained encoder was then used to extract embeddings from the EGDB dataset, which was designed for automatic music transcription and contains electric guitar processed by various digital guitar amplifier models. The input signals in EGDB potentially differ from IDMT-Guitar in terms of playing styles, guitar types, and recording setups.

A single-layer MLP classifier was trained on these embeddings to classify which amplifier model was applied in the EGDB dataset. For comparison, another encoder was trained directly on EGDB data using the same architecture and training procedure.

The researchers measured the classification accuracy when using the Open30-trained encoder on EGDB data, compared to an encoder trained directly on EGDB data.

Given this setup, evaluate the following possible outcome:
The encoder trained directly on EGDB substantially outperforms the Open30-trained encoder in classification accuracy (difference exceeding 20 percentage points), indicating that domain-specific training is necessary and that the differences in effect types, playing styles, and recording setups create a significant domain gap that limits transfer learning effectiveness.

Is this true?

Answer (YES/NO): NO